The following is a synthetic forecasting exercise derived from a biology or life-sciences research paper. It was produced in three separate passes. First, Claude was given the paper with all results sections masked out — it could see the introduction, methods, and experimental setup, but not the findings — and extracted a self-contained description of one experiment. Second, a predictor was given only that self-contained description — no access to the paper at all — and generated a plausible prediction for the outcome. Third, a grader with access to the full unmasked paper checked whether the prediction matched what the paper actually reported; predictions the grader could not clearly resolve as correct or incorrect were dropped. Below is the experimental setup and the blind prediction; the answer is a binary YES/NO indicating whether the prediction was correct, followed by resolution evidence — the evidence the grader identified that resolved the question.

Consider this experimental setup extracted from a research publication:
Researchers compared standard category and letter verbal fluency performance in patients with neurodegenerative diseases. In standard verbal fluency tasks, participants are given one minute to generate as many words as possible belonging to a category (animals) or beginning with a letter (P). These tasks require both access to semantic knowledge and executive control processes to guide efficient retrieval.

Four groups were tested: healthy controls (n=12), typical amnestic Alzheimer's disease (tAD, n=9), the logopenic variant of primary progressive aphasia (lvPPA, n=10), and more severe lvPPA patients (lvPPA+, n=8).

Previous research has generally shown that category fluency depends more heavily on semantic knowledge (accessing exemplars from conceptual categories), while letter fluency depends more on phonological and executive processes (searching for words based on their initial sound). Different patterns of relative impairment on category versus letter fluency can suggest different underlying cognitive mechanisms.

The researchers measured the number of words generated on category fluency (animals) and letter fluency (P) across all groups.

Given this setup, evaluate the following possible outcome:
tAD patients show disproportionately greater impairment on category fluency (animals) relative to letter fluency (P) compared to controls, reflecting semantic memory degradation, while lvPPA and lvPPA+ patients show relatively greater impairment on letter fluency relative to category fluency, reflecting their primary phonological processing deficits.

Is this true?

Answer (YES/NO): NO